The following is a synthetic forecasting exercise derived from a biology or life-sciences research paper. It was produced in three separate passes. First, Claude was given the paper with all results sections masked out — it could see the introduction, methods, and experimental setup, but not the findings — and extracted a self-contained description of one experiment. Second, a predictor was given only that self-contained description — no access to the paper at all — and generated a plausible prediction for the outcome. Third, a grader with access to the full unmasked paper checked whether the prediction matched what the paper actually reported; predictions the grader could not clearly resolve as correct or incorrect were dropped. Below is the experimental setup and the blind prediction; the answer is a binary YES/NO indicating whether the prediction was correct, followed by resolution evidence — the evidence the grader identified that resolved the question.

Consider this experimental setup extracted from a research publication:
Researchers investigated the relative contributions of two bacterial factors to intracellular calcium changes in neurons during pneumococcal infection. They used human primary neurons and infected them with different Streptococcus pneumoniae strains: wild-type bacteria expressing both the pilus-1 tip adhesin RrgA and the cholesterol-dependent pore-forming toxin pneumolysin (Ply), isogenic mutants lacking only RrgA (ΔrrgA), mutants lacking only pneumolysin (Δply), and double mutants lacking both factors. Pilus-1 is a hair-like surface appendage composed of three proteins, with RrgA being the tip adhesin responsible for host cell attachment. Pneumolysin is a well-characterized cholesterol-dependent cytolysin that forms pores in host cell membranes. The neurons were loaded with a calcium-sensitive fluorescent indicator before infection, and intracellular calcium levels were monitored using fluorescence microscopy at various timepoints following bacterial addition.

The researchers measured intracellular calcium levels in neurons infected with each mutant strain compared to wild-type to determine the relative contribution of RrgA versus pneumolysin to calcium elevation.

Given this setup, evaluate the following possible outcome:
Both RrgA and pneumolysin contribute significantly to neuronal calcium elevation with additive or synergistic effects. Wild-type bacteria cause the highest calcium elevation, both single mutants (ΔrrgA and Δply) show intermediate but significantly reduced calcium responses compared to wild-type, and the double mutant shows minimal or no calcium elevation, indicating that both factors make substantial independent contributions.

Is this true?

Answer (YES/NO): NO